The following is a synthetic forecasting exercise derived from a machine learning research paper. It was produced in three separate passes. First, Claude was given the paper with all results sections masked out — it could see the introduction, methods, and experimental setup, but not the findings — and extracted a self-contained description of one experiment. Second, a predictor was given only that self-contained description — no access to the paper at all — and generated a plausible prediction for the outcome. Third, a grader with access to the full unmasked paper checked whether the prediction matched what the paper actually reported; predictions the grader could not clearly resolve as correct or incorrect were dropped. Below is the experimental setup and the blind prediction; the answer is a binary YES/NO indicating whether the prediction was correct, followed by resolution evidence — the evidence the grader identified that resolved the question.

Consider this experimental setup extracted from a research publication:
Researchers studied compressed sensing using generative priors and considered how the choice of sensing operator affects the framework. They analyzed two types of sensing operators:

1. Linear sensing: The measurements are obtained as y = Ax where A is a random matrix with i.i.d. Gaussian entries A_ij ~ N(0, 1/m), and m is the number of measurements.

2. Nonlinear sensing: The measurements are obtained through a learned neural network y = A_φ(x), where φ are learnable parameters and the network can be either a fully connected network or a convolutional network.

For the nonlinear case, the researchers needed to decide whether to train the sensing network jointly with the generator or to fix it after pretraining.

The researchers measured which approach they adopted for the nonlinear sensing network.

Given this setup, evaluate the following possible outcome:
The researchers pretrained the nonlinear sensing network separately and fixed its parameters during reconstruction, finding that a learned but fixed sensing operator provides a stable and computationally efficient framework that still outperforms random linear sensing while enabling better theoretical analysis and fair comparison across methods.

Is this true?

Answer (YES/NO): NO